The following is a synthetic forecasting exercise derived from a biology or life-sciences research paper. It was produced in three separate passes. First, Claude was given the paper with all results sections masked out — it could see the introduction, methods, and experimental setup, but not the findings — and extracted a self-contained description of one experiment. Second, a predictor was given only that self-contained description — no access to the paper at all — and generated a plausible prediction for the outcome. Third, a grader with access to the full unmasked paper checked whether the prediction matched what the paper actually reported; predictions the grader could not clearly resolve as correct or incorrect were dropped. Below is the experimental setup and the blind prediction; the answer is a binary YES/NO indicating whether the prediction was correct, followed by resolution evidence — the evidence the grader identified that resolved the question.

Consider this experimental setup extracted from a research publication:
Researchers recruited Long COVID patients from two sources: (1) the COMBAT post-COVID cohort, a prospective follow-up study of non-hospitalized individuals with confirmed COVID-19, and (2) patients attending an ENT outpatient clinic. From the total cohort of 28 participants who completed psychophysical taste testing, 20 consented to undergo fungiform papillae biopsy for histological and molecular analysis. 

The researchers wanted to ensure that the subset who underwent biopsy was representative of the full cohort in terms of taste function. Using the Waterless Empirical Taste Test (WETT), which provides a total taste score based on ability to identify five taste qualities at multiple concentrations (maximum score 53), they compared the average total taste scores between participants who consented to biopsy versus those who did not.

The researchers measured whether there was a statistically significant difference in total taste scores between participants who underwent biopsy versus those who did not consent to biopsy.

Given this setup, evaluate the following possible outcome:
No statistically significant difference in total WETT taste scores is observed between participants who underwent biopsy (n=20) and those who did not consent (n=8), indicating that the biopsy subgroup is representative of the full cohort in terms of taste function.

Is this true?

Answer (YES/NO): YES